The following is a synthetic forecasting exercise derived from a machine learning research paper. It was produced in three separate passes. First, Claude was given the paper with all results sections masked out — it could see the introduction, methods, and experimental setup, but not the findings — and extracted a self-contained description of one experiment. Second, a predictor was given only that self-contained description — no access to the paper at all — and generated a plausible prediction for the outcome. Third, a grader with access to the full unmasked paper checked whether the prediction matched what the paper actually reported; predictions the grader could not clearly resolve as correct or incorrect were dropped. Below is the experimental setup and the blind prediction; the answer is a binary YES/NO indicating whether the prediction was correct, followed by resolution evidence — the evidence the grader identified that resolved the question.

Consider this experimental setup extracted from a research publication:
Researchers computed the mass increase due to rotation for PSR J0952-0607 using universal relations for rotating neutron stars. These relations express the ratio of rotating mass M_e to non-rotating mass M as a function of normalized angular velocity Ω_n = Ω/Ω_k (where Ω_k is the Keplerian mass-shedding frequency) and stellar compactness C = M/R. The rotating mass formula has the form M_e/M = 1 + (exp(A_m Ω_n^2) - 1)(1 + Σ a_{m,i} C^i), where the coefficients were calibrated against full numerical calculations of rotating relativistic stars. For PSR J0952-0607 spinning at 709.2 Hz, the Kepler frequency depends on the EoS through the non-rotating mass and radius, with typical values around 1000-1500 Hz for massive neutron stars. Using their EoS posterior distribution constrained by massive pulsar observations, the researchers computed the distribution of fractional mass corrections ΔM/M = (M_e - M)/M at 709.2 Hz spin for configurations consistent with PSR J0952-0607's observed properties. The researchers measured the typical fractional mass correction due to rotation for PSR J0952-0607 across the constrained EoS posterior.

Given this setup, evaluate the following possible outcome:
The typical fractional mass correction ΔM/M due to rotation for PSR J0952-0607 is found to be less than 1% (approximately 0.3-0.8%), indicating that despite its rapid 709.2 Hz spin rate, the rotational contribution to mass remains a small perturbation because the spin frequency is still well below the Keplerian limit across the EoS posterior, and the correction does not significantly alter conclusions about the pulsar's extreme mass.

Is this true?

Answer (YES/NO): NO